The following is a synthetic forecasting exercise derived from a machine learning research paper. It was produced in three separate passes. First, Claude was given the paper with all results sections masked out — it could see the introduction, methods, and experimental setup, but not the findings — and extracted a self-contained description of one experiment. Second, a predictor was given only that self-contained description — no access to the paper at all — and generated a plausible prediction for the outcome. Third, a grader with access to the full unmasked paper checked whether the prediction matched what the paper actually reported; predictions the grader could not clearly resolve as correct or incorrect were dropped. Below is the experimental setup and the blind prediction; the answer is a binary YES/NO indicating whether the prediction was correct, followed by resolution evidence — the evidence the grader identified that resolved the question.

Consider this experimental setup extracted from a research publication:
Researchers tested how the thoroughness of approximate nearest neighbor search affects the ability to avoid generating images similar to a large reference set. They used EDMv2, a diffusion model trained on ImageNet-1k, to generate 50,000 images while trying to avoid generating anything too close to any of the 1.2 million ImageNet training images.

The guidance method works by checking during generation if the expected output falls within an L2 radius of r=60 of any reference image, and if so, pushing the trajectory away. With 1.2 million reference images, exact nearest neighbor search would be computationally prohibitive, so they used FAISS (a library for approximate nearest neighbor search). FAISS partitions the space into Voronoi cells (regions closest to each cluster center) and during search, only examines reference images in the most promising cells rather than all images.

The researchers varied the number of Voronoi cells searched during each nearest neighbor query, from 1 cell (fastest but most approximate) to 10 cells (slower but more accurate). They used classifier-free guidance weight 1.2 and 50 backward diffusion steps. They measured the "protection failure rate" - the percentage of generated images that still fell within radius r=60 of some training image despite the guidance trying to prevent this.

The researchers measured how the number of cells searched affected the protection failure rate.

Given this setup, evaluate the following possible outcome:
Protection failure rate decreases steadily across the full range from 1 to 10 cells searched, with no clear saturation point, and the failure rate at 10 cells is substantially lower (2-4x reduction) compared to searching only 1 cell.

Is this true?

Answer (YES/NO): NO